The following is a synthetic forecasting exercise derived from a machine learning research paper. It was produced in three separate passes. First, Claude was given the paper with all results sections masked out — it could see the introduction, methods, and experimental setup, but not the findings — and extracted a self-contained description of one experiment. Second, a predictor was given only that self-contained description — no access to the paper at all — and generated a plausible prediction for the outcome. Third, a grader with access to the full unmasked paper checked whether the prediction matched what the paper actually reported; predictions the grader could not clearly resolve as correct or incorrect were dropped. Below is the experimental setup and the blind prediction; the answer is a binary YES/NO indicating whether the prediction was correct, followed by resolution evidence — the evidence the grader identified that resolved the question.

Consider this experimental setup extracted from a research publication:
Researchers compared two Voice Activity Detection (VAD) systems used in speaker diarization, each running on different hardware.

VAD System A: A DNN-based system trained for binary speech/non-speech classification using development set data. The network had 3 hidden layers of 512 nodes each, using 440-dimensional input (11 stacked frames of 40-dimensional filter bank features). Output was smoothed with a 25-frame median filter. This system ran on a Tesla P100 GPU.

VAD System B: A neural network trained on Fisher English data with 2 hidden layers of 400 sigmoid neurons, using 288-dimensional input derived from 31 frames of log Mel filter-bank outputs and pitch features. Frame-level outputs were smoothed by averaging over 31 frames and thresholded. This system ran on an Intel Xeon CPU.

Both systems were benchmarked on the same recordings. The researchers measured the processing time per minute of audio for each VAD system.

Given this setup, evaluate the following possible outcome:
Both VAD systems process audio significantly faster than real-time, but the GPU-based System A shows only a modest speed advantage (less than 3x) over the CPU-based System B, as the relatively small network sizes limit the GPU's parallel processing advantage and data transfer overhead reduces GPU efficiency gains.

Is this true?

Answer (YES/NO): NO